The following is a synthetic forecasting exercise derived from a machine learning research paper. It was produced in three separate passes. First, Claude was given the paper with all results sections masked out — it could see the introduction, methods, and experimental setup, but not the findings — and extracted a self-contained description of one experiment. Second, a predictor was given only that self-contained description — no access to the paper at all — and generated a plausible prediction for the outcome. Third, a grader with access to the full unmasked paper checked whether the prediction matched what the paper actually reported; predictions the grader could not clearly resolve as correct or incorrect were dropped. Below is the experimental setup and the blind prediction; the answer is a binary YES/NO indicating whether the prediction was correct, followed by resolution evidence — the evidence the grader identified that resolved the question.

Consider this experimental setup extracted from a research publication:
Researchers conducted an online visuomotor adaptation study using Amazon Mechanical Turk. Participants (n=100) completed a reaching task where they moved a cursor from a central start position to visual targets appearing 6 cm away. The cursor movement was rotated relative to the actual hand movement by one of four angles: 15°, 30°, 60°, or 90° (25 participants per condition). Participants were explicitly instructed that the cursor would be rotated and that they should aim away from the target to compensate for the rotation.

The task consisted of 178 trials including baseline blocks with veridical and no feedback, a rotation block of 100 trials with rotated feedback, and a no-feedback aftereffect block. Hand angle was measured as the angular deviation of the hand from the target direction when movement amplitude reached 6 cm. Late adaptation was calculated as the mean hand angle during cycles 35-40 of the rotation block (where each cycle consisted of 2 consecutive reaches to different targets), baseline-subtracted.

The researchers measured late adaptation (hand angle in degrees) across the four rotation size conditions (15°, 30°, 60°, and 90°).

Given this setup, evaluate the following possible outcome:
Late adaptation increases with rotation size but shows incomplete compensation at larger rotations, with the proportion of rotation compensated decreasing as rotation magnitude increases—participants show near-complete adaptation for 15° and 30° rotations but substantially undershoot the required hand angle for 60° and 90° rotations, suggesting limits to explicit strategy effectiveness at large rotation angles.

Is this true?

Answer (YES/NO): NO